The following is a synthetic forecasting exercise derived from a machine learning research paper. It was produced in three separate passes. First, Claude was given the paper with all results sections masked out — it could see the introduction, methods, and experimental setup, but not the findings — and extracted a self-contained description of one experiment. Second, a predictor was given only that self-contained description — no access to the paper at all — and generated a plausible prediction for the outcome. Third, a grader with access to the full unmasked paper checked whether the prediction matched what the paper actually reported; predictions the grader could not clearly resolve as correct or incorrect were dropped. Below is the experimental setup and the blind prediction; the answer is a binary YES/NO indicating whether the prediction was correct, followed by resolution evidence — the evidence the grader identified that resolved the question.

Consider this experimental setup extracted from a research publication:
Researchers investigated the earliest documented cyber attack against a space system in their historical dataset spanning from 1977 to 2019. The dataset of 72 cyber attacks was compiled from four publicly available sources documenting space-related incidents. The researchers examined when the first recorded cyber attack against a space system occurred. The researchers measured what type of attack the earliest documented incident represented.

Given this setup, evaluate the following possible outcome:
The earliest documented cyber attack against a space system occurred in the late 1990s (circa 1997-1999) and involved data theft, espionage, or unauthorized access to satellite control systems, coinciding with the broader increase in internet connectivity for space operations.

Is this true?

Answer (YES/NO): NO